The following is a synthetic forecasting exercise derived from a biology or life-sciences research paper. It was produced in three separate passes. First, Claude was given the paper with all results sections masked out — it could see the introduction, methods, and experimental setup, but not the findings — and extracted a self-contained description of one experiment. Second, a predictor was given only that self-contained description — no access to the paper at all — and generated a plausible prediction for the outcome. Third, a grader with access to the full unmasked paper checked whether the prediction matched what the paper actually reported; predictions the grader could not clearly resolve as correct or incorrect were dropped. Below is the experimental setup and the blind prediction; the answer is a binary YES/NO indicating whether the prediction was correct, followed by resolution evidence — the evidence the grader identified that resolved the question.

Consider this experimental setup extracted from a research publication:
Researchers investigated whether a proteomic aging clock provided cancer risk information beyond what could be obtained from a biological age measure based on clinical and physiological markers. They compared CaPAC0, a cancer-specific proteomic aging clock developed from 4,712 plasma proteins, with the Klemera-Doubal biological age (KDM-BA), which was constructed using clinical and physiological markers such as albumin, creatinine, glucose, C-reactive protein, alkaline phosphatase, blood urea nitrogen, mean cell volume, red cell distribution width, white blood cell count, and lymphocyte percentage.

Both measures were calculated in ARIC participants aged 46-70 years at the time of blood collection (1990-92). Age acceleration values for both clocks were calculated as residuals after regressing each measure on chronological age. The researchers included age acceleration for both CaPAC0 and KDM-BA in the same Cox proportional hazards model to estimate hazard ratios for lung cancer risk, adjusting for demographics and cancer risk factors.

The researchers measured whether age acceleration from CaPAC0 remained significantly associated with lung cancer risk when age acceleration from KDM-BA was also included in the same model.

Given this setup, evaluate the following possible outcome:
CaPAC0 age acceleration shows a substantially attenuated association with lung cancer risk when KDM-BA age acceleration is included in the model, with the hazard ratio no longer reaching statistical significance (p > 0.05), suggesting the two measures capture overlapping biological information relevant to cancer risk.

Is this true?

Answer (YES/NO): NO